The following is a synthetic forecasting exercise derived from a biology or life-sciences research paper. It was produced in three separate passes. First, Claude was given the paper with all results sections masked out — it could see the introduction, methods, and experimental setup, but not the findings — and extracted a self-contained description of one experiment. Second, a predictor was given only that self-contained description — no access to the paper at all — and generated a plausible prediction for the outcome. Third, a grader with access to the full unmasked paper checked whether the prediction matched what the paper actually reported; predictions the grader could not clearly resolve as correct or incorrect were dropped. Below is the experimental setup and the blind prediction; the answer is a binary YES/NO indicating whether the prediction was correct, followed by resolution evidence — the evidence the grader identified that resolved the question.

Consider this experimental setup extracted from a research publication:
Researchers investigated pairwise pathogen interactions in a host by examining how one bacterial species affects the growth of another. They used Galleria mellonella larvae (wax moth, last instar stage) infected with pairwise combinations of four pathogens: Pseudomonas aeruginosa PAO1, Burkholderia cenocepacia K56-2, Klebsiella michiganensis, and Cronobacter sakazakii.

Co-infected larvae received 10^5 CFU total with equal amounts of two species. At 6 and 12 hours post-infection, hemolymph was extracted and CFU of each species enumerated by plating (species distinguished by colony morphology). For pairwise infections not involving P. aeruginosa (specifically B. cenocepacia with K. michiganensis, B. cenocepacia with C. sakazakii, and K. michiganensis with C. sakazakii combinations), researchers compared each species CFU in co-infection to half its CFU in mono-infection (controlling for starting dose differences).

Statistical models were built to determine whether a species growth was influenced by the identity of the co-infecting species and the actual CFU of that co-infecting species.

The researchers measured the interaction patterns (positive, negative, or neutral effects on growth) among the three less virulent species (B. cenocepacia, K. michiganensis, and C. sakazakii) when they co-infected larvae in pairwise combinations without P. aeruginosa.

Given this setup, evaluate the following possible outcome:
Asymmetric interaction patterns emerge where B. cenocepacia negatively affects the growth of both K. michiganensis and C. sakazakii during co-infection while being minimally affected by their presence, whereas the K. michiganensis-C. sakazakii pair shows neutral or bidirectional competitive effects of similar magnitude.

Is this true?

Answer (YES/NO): NO